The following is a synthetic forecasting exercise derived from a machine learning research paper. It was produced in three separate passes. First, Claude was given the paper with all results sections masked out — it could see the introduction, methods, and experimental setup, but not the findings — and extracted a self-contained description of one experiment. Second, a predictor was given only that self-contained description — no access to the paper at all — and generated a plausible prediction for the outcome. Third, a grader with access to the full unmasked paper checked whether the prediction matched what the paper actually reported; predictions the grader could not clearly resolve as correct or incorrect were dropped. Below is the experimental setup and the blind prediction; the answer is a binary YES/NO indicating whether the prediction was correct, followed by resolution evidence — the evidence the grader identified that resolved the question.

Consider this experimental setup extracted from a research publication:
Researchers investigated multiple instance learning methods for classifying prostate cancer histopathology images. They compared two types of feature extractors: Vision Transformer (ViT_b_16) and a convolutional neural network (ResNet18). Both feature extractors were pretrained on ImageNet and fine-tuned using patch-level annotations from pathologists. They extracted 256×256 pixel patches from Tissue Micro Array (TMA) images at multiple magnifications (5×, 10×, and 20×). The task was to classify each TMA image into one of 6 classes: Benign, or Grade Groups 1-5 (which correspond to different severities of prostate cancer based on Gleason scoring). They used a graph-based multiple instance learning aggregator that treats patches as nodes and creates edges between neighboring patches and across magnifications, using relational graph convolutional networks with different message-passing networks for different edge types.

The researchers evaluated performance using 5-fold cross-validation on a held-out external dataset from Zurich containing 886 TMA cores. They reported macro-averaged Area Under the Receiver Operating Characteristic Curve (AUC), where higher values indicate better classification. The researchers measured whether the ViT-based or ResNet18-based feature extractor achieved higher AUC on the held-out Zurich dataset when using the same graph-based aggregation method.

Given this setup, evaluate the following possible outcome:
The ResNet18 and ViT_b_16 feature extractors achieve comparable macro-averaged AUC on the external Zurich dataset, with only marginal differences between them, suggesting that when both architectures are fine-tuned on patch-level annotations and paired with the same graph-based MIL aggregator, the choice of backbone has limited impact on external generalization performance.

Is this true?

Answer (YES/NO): NO